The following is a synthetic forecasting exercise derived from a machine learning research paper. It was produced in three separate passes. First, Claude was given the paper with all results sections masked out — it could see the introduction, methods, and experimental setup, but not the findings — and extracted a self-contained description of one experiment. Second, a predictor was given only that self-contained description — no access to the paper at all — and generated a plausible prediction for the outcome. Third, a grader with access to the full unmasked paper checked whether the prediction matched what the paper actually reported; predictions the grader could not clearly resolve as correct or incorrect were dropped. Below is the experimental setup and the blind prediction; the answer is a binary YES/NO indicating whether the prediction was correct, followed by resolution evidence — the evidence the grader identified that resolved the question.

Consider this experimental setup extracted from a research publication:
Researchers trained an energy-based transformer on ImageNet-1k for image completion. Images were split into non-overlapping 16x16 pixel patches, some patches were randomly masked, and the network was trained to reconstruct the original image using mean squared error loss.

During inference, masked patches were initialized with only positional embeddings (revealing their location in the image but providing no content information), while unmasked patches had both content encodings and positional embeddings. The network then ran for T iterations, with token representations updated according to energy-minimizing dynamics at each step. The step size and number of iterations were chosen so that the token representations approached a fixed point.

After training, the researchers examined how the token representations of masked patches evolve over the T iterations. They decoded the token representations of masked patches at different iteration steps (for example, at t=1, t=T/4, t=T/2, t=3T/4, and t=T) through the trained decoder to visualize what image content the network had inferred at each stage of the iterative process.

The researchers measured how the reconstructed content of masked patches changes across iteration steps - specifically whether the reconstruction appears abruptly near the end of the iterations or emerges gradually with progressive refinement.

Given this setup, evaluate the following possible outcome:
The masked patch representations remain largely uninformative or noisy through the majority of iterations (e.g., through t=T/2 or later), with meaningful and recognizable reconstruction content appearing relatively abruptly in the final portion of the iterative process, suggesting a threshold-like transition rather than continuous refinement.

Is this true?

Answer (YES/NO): NO